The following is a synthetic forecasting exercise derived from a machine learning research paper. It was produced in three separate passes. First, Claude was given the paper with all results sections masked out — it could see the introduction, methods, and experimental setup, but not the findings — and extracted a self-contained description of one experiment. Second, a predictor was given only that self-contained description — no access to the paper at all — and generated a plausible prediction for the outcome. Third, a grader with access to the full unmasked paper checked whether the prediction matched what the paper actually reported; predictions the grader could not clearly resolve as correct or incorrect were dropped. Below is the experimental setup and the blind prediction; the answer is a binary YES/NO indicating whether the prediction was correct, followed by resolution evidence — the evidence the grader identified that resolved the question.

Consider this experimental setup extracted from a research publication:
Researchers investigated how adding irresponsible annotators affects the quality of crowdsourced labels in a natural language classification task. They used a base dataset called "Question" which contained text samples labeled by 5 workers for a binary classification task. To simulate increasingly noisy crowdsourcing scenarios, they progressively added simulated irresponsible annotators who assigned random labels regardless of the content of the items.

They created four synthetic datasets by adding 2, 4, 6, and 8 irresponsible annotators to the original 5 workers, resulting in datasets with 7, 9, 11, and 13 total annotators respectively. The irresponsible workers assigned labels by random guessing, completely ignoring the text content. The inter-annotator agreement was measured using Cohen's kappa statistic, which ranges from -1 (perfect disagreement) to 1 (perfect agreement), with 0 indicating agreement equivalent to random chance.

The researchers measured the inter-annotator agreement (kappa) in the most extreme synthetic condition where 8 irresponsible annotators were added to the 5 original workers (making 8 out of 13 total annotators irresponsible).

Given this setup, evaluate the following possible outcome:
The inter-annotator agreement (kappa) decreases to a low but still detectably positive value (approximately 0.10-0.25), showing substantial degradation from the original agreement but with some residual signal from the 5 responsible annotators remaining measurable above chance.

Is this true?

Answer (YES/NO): NO